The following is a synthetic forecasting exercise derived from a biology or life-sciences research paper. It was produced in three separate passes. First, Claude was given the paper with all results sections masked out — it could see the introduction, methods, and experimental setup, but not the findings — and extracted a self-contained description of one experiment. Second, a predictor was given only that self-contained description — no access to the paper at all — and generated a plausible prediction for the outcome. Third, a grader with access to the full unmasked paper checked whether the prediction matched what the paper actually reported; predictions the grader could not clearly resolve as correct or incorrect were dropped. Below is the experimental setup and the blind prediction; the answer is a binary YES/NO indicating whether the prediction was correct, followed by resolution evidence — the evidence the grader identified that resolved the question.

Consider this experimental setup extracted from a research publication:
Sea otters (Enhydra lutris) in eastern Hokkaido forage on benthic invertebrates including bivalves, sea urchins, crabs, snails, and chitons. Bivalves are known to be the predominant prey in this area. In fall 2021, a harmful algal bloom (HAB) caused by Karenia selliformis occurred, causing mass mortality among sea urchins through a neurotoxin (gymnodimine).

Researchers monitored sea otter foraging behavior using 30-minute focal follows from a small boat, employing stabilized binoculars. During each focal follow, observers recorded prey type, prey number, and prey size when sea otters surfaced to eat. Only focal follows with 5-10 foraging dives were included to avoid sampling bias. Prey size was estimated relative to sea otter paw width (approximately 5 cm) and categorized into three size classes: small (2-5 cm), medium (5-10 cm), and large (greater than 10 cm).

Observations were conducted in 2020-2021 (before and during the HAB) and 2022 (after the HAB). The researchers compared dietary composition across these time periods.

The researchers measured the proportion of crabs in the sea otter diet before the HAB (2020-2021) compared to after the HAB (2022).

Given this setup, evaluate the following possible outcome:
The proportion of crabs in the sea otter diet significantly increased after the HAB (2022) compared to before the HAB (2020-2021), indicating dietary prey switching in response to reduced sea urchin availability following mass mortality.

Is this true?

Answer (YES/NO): NO